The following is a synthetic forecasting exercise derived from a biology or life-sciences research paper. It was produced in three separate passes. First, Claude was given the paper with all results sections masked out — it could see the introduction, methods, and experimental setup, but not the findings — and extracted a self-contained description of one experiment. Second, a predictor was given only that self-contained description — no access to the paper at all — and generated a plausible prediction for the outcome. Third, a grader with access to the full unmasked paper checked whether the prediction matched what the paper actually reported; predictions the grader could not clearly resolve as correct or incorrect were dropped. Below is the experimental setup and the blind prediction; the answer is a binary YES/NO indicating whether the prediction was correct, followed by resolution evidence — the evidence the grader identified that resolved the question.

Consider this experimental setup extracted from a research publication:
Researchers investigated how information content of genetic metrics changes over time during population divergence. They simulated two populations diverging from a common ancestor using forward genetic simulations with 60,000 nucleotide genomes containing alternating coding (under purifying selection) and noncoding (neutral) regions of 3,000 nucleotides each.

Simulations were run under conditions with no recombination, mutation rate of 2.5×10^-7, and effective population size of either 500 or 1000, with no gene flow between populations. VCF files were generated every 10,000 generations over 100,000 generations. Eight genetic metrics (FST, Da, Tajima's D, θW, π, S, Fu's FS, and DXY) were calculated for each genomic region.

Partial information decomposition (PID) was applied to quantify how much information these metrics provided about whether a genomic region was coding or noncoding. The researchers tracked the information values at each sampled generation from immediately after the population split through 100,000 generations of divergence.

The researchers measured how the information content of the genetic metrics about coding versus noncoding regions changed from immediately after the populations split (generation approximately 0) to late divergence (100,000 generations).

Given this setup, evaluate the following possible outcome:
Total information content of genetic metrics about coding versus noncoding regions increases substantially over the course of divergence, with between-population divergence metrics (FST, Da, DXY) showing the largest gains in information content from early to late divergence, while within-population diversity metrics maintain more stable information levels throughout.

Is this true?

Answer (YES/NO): NO